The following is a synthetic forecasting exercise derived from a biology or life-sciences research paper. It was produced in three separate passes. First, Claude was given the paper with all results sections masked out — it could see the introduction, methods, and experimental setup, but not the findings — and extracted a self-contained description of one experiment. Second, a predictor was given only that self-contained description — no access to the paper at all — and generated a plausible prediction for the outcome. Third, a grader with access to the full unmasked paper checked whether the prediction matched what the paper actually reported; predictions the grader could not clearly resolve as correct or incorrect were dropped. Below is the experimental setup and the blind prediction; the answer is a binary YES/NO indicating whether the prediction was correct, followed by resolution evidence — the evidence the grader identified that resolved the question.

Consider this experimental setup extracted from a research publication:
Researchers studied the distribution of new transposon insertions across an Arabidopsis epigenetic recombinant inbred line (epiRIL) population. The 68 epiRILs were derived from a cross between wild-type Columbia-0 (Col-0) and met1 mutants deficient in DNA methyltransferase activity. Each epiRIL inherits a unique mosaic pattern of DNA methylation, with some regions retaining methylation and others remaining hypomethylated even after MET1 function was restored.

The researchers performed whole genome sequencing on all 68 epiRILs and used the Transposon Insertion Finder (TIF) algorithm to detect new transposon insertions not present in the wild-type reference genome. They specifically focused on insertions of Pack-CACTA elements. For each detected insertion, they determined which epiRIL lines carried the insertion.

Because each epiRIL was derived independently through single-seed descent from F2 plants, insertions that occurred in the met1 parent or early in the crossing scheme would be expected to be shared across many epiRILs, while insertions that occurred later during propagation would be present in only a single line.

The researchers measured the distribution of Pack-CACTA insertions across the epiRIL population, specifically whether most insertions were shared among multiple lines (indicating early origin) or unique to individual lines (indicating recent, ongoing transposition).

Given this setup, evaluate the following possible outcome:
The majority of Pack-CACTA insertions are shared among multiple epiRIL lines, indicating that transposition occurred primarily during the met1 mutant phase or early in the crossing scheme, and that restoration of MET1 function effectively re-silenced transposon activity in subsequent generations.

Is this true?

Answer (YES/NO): NO